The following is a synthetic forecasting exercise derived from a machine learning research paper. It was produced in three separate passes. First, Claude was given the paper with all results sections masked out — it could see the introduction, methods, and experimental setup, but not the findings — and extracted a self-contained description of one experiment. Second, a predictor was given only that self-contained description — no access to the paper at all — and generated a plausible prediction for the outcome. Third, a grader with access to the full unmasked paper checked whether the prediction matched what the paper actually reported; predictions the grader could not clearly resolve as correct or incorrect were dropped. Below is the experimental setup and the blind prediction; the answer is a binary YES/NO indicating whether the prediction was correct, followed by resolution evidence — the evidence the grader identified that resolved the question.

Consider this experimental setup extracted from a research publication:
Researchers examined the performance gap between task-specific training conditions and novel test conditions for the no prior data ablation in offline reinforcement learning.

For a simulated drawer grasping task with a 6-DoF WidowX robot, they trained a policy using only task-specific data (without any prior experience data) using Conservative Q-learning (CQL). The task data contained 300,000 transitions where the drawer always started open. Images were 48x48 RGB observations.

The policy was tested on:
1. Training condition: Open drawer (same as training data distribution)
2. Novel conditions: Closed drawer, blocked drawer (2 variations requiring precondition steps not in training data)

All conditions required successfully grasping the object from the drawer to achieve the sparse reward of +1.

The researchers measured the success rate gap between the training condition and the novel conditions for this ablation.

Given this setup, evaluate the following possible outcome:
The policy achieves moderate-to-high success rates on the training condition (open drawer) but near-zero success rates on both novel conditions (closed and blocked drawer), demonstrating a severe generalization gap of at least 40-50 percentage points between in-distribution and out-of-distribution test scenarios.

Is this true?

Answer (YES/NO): YES